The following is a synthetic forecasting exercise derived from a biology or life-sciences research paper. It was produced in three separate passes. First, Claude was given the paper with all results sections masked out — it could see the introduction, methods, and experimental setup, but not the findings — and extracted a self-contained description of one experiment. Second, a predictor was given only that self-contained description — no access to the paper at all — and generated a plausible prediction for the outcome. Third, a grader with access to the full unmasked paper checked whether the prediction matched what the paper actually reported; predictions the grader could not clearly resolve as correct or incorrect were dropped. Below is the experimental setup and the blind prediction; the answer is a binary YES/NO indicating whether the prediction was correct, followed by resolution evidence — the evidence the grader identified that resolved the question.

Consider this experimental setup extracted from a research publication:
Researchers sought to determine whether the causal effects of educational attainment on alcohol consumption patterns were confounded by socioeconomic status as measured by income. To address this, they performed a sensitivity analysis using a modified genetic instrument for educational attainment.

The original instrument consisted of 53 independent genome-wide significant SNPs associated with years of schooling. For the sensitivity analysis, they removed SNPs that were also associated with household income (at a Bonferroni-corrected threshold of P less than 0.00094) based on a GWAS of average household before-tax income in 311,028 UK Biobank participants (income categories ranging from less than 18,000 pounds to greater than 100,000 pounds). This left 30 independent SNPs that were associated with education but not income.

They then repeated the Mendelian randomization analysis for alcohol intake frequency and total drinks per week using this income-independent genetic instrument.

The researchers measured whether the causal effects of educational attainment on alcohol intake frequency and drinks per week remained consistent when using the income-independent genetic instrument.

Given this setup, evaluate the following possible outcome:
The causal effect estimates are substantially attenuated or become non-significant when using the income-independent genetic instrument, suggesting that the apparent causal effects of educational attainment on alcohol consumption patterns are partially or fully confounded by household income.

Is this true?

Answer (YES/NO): NO